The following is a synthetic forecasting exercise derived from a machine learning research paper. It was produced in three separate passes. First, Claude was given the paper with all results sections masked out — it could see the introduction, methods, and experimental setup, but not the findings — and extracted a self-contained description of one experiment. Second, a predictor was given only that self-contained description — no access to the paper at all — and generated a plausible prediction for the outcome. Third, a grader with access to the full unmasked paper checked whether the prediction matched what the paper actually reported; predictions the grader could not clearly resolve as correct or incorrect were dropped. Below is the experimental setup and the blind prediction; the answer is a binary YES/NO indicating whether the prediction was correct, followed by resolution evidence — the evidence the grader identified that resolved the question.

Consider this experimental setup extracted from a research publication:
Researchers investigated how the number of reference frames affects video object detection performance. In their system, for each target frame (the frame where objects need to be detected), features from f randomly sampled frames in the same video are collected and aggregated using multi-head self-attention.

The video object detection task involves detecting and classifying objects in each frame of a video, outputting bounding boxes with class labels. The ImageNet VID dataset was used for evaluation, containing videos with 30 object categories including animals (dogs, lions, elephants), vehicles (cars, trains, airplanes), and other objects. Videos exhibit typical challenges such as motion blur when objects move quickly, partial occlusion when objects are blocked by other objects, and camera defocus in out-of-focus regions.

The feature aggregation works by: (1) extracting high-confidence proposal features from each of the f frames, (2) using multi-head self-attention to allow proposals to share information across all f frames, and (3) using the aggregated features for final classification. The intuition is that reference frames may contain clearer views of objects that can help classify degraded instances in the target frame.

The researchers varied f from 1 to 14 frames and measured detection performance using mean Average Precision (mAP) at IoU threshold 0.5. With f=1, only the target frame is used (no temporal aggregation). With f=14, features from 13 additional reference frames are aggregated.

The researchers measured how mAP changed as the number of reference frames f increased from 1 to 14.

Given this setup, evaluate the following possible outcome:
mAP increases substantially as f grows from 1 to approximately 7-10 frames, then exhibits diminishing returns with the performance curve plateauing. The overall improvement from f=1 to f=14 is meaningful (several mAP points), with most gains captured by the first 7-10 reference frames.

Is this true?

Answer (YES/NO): YES